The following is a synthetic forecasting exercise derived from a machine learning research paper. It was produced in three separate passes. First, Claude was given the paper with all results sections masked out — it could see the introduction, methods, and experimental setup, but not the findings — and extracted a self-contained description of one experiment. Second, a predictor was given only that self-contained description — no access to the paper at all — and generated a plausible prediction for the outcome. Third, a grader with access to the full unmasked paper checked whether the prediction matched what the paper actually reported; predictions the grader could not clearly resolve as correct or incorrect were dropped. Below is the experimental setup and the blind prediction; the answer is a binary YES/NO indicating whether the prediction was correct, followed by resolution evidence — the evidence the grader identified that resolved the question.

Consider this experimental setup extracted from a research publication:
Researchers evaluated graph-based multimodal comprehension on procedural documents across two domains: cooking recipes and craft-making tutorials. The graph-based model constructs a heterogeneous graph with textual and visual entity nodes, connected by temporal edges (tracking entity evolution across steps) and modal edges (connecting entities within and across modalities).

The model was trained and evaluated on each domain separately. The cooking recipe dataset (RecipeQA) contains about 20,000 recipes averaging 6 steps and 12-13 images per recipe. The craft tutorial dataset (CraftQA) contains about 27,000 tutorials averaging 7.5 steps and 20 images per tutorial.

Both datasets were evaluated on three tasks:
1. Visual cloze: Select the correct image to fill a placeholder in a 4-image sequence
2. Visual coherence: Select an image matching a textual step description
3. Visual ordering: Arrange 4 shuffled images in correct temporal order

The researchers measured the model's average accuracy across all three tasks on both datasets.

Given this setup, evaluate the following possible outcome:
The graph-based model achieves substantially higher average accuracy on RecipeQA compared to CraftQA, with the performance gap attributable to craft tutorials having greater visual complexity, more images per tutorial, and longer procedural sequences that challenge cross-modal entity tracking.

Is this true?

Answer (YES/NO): YES